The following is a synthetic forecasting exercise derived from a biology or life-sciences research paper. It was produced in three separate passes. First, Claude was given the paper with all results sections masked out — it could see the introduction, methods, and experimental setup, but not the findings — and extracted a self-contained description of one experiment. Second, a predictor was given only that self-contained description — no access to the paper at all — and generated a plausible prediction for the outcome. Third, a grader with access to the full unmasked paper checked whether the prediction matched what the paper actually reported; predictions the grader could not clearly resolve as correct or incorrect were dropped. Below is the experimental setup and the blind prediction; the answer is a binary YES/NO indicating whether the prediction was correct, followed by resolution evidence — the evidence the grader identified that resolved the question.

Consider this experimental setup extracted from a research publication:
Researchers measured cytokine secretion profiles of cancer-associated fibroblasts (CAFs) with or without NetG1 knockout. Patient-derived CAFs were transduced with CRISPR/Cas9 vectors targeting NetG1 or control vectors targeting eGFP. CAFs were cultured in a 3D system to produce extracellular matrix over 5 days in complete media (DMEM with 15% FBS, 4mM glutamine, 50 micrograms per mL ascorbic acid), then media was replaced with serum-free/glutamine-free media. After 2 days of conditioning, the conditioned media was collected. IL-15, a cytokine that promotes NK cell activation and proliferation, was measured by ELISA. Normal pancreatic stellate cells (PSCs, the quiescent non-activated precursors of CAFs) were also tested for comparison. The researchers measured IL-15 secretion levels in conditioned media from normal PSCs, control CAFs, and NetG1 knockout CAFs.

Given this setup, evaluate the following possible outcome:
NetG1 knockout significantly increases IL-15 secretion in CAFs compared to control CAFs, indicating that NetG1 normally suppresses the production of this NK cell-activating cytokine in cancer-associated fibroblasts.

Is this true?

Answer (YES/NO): NO